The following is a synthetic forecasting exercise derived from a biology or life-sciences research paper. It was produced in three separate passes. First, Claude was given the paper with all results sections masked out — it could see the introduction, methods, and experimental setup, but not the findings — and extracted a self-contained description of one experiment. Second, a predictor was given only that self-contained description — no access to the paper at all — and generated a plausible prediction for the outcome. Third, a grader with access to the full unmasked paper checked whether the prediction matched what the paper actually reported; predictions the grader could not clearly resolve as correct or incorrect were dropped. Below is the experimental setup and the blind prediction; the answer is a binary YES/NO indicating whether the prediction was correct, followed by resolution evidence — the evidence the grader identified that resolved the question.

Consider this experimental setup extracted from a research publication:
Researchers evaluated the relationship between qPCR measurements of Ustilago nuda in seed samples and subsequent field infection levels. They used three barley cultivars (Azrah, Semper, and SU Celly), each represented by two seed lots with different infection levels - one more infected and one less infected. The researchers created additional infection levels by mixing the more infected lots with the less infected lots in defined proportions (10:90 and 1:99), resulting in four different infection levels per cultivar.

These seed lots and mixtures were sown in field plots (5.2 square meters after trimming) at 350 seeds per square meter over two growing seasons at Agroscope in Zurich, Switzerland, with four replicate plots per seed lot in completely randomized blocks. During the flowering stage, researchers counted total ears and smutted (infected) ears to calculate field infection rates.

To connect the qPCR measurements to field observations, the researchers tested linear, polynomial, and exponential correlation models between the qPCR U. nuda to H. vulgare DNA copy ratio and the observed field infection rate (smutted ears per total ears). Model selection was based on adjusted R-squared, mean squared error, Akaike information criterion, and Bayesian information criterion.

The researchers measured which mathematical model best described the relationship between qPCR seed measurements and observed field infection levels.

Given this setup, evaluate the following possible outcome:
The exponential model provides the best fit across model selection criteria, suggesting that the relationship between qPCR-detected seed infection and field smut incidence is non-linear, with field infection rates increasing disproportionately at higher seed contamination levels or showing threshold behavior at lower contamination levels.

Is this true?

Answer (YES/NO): NO